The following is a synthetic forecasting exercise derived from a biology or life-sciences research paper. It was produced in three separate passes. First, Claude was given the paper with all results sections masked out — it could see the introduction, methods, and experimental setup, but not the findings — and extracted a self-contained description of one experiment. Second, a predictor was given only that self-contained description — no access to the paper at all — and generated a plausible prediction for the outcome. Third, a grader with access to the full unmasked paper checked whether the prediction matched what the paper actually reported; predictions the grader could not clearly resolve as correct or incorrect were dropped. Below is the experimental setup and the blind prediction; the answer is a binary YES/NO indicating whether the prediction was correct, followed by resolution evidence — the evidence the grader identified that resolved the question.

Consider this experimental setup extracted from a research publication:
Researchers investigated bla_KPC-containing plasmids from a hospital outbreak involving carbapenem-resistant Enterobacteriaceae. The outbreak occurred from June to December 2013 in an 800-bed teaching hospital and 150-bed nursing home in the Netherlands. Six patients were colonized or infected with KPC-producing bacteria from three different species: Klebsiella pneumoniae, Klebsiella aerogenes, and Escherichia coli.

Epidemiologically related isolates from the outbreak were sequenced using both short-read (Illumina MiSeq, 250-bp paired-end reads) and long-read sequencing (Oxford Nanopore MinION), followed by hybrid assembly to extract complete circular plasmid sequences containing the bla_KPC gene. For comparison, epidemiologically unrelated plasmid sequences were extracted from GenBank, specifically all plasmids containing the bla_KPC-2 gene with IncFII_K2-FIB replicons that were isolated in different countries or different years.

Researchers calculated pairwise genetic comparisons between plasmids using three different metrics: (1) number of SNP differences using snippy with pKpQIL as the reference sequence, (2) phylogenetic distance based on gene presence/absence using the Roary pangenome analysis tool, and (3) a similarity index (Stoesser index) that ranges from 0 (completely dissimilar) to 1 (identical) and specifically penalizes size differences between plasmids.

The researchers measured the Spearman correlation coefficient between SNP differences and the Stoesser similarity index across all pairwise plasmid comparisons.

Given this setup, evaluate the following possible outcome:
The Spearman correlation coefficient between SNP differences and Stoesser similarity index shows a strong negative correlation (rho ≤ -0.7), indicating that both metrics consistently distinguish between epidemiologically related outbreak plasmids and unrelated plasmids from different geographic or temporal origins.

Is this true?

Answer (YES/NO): NO